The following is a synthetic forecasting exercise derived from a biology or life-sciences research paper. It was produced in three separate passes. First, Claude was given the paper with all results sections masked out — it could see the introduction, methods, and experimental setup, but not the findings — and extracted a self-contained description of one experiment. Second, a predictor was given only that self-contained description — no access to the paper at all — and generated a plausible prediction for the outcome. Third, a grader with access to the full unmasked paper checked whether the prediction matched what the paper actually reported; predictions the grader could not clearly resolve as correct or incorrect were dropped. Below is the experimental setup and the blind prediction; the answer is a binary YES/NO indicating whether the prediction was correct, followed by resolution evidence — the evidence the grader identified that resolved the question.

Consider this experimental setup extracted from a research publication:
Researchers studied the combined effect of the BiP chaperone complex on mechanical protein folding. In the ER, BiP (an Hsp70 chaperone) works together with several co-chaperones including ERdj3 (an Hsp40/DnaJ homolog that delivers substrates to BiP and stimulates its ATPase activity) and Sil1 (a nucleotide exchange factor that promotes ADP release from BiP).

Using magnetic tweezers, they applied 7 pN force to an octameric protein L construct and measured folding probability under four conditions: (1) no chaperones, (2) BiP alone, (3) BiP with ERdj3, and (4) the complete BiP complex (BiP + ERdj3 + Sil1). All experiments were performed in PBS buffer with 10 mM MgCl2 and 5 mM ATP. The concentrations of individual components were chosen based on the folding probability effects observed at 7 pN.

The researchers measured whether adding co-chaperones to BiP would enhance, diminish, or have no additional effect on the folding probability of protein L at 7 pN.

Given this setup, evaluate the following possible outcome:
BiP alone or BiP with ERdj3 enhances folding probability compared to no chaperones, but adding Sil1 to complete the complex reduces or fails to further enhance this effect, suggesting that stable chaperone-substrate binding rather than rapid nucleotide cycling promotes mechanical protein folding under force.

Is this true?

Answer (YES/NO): YES